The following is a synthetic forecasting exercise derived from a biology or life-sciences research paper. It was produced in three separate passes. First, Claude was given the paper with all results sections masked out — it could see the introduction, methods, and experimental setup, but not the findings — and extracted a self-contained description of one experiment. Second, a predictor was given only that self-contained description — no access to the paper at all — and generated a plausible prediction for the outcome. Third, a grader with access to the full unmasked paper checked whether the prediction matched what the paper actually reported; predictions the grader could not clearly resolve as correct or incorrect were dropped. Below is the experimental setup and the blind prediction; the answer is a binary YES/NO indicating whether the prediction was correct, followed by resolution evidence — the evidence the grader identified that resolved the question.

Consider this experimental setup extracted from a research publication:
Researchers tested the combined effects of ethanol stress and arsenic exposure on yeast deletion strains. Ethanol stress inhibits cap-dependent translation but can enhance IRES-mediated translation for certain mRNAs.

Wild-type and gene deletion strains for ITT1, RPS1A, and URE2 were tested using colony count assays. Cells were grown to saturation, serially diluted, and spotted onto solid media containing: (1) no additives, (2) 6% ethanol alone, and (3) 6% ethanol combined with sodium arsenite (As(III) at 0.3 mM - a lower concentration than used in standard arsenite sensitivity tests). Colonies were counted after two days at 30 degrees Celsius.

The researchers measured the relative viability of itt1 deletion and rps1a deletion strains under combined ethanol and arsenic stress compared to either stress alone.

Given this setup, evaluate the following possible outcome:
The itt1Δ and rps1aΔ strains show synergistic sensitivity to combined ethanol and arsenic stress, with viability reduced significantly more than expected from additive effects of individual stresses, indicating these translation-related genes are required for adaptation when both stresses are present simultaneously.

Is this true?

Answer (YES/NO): YES